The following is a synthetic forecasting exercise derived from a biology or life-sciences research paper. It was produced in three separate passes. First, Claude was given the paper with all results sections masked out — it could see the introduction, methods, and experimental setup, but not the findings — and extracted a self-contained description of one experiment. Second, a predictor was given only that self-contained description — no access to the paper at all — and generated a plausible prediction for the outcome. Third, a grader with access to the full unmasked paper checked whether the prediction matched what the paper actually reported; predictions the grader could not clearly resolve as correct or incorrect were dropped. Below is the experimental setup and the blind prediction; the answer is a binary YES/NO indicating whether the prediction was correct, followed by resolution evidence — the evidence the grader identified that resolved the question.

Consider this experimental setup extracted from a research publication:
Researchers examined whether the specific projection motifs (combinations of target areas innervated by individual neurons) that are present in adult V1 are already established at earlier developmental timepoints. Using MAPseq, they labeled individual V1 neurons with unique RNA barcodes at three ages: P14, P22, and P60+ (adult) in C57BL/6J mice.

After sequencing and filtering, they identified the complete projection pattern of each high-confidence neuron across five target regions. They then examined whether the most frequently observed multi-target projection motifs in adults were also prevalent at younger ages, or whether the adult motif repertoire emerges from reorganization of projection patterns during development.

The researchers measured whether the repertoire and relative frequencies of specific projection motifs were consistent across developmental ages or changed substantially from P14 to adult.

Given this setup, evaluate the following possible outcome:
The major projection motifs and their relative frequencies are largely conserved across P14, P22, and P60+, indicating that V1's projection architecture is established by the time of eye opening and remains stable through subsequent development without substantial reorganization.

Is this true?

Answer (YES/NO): YES